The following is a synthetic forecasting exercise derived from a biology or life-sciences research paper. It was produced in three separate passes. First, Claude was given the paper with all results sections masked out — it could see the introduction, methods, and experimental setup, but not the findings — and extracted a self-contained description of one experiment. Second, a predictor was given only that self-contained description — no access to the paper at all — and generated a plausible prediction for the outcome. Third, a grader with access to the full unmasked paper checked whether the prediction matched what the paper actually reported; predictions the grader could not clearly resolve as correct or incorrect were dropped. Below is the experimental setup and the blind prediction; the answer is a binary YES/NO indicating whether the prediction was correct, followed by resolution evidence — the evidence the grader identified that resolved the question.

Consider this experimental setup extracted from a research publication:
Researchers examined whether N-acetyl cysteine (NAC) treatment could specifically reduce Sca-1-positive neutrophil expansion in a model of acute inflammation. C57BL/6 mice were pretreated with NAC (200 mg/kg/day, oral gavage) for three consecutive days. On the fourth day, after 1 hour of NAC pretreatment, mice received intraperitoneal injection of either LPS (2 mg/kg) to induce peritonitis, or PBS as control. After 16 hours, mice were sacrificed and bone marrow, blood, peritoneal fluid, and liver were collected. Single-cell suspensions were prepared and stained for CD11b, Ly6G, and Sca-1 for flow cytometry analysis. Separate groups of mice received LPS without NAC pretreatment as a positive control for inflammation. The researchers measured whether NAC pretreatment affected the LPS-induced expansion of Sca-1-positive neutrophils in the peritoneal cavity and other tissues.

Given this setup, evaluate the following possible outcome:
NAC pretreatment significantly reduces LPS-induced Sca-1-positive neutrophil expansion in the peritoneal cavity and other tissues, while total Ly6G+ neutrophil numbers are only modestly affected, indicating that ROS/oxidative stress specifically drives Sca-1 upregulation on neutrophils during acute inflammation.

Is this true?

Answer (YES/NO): YES